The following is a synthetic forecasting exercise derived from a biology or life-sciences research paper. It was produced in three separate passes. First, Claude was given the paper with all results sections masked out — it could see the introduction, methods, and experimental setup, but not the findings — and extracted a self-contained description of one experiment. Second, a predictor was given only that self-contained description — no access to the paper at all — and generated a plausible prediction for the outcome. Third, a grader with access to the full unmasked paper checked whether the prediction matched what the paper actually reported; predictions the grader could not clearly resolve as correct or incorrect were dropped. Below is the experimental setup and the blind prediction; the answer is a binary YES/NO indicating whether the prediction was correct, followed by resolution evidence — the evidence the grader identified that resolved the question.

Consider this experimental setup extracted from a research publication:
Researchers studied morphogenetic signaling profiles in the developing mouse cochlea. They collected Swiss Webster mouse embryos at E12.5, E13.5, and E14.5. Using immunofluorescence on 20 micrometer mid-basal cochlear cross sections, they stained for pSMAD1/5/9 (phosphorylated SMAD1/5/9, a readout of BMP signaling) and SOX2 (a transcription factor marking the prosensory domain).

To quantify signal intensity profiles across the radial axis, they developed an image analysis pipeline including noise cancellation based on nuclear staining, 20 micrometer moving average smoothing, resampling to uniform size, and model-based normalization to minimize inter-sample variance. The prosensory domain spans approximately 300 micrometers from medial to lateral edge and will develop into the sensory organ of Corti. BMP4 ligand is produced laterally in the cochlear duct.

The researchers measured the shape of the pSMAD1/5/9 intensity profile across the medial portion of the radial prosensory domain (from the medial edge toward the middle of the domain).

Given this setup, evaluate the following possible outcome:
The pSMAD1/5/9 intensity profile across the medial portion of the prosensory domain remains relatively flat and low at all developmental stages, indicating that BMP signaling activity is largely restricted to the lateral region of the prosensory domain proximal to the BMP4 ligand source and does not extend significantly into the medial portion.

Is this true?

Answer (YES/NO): NO